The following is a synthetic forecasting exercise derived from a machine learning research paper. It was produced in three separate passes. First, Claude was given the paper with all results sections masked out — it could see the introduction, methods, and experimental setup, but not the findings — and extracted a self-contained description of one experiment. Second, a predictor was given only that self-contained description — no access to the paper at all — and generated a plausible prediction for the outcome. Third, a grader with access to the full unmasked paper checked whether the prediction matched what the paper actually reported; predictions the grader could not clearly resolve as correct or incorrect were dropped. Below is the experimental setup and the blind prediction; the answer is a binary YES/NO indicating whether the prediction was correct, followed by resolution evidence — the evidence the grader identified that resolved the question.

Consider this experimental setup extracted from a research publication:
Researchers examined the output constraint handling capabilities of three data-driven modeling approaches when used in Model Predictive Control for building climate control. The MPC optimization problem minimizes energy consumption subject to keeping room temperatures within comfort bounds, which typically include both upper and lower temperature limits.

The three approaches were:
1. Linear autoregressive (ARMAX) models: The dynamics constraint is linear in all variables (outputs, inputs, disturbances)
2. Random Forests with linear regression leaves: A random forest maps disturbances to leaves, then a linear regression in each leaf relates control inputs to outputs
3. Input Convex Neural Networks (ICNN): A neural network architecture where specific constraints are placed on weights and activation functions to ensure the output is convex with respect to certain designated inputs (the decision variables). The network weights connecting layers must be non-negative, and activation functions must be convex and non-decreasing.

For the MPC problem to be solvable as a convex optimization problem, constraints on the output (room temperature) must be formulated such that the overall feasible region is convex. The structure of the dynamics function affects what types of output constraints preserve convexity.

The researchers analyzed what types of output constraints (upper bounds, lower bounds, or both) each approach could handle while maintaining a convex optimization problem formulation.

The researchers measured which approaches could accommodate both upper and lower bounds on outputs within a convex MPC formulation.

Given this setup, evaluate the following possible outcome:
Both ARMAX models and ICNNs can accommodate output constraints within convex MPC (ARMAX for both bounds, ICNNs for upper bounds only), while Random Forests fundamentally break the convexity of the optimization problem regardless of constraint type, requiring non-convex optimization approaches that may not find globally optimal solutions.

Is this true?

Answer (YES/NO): NO